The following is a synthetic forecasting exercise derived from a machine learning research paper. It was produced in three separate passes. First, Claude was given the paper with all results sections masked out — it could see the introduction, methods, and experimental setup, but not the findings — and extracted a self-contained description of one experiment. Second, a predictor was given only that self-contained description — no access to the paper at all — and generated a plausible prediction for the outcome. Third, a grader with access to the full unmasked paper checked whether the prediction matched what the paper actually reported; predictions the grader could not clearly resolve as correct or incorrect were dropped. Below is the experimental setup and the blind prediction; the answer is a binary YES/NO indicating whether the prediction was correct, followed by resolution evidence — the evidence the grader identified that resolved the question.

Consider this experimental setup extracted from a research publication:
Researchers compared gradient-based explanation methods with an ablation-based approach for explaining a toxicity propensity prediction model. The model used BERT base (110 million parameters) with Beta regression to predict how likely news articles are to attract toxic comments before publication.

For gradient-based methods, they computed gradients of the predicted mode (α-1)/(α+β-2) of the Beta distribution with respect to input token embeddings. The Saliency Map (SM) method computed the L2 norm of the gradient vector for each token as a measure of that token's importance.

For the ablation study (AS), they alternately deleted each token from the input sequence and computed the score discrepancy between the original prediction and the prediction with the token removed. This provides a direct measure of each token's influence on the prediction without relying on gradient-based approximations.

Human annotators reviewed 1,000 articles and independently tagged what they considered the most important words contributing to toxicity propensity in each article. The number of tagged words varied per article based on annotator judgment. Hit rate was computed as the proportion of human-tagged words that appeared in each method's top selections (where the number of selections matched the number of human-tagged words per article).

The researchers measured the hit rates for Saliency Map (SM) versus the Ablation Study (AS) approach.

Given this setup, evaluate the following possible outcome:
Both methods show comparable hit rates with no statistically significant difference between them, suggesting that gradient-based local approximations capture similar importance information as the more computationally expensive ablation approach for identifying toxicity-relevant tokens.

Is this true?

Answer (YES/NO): NO